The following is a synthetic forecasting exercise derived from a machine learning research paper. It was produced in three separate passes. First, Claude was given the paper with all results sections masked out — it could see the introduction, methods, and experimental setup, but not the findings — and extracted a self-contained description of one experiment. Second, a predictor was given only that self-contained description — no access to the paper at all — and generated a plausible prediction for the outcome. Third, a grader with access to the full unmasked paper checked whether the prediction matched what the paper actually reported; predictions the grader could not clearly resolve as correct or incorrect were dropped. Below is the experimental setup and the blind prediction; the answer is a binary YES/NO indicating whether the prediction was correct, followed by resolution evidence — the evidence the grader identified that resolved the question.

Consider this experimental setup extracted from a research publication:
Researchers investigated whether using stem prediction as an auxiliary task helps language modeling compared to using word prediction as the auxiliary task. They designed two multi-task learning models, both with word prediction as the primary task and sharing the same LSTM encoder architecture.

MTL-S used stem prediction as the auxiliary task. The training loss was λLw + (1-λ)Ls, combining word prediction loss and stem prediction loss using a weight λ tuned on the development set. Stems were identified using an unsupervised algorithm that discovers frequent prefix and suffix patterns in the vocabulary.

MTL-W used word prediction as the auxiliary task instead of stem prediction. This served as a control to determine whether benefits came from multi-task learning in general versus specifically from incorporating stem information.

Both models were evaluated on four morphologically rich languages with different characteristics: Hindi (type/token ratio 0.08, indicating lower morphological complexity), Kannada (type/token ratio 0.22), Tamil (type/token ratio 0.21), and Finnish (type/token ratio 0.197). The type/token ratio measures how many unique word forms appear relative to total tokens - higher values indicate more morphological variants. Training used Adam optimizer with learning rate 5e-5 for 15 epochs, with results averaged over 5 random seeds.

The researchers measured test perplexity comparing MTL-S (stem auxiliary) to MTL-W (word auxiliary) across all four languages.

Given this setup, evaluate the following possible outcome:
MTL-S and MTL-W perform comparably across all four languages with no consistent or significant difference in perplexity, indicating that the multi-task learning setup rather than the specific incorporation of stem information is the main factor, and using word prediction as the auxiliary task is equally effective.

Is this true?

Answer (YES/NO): NO